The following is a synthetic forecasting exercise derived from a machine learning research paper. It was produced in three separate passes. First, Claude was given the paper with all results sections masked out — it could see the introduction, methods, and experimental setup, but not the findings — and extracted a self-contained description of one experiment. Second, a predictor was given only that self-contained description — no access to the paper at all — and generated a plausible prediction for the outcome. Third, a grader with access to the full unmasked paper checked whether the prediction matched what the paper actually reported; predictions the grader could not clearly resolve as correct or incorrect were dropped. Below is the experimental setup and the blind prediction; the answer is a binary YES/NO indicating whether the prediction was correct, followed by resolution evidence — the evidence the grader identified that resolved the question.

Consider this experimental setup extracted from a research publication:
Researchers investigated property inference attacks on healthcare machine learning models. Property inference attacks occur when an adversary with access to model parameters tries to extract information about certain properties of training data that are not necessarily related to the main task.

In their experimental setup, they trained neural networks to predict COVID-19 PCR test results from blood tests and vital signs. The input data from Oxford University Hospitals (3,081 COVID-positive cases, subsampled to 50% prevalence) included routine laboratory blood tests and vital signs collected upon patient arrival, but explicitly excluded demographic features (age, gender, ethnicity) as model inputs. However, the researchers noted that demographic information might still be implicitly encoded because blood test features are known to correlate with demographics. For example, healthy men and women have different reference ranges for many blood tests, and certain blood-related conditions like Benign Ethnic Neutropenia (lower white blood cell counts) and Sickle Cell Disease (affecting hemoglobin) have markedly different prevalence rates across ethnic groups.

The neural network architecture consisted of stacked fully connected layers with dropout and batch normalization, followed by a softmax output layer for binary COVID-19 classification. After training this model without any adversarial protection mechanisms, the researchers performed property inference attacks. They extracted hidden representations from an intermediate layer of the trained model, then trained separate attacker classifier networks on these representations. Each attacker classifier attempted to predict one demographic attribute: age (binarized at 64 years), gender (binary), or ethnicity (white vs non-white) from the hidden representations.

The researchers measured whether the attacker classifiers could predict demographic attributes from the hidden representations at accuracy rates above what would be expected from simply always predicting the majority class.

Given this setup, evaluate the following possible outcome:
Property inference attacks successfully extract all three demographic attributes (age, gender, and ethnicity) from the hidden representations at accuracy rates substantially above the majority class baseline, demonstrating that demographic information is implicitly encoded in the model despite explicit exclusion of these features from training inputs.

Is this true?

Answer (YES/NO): NO